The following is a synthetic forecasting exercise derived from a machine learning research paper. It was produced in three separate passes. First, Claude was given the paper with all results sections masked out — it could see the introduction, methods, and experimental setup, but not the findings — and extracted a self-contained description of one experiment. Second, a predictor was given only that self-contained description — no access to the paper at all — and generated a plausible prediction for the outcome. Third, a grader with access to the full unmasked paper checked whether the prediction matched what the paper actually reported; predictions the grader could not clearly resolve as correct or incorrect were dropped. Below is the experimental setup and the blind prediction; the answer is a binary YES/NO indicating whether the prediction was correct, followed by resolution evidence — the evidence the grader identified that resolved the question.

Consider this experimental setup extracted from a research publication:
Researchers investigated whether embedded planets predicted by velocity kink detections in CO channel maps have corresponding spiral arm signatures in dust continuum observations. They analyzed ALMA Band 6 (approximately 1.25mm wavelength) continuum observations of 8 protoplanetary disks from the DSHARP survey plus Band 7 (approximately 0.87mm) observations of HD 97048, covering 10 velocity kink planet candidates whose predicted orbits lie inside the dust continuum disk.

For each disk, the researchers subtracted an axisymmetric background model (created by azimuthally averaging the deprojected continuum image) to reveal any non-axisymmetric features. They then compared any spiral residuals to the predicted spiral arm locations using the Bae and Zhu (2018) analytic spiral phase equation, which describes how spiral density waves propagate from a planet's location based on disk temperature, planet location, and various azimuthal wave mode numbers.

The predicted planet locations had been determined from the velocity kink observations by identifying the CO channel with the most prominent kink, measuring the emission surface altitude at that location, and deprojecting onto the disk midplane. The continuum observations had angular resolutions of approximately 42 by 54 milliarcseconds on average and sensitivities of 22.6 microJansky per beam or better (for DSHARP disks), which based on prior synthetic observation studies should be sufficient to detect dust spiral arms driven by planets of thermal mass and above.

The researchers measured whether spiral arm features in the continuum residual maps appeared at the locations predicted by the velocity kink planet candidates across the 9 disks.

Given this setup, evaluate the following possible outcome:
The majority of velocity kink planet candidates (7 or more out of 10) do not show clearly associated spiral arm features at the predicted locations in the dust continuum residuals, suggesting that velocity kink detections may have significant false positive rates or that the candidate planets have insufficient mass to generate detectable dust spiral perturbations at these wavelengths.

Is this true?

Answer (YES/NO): YES